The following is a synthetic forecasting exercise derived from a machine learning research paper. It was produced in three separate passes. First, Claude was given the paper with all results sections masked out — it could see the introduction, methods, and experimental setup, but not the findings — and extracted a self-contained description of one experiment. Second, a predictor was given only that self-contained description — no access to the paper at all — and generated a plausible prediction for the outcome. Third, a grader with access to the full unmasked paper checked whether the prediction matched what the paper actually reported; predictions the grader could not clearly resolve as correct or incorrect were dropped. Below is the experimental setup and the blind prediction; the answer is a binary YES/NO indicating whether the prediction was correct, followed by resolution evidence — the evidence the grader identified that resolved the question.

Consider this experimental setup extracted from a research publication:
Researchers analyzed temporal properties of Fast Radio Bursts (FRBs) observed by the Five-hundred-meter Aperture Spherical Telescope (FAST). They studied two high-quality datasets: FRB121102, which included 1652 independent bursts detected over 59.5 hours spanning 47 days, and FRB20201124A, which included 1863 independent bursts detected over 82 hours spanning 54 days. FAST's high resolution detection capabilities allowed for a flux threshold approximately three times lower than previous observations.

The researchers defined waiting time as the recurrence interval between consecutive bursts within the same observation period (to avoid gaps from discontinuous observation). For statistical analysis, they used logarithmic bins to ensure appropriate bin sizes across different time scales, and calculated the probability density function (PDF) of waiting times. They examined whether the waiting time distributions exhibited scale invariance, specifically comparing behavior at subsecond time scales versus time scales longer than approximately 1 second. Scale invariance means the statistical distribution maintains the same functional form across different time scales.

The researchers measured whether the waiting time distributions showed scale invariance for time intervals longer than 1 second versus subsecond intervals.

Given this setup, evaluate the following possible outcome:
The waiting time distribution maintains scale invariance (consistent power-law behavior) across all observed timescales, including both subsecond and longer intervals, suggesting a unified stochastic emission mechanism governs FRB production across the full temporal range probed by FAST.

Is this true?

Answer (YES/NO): NO